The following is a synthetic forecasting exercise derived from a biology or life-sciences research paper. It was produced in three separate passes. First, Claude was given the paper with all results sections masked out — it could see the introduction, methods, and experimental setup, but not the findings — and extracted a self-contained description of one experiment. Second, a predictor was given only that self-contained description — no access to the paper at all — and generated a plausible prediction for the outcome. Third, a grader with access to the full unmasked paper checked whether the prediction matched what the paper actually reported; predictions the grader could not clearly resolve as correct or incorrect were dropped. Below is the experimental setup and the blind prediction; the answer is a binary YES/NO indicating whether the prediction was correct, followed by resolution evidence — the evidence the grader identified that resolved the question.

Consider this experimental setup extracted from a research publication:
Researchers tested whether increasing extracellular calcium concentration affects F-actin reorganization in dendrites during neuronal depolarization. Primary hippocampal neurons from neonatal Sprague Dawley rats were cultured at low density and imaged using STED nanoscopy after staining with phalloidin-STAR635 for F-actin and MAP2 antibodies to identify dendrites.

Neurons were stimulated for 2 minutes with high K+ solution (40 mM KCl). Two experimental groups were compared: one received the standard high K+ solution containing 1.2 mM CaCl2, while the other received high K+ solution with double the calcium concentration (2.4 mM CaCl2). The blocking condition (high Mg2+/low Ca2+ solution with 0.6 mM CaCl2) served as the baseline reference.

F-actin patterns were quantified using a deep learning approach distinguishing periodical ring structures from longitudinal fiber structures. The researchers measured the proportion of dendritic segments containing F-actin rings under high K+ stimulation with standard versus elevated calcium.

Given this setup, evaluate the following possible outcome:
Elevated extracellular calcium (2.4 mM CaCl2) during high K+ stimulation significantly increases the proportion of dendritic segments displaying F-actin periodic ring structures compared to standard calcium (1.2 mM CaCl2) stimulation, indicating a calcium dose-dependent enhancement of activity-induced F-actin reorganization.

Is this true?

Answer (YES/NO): NO